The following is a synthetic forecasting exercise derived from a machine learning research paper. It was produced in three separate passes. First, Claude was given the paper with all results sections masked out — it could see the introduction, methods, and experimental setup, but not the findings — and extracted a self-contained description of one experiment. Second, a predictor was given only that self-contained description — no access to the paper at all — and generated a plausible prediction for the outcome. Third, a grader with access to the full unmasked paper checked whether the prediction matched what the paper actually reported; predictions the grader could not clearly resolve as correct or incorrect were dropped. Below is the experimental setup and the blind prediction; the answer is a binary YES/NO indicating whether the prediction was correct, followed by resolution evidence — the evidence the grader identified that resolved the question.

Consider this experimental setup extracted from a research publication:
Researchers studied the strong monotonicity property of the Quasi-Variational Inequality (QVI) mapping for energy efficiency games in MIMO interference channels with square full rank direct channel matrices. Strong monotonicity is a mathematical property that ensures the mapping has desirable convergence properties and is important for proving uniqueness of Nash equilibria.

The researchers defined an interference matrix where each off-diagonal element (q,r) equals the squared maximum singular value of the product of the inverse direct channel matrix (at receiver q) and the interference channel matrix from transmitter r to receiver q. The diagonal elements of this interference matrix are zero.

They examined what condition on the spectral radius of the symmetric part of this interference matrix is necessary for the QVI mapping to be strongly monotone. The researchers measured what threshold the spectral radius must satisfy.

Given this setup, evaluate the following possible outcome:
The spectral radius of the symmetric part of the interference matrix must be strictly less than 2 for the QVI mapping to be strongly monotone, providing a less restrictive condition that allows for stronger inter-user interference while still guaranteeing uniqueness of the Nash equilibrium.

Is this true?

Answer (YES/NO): NO